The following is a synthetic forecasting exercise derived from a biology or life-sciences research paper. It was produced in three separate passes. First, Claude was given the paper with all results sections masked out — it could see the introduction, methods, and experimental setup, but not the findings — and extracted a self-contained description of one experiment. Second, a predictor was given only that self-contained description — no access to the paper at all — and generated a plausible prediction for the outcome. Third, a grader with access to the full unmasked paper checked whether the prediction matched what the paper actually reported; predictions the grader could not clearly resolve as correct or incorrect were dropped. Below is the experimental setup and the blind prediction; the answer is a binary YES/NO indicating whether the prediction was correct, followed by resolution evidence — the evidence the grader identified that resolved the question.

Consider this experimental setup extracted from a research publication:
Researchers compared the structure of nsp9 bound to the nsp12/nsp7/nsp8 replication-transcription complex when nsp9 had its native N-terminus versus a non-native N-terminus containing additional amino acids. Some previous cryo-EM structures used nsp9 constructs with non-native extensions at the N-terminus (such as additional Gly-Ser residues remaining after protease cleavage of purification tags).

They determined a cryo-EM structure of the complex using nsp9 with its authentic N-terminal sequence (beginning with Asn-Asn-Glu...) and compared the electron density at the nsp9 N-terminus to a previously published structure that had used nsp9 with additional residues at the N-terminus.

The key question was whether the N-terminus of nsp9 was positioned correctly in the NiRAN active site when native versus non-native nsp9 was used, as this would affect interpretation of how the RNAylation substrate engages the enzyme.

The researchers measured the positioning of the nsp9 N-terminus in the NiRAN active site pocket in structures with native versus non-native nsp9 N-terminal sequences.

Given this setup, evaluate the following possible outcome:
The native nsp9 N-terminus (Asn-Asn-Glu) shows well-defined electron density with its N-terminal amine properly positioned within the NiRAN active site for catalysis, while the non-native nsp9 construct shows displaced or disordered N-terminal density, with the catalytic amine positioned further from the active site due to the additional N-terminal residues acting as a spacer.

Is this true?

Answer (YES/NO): NO